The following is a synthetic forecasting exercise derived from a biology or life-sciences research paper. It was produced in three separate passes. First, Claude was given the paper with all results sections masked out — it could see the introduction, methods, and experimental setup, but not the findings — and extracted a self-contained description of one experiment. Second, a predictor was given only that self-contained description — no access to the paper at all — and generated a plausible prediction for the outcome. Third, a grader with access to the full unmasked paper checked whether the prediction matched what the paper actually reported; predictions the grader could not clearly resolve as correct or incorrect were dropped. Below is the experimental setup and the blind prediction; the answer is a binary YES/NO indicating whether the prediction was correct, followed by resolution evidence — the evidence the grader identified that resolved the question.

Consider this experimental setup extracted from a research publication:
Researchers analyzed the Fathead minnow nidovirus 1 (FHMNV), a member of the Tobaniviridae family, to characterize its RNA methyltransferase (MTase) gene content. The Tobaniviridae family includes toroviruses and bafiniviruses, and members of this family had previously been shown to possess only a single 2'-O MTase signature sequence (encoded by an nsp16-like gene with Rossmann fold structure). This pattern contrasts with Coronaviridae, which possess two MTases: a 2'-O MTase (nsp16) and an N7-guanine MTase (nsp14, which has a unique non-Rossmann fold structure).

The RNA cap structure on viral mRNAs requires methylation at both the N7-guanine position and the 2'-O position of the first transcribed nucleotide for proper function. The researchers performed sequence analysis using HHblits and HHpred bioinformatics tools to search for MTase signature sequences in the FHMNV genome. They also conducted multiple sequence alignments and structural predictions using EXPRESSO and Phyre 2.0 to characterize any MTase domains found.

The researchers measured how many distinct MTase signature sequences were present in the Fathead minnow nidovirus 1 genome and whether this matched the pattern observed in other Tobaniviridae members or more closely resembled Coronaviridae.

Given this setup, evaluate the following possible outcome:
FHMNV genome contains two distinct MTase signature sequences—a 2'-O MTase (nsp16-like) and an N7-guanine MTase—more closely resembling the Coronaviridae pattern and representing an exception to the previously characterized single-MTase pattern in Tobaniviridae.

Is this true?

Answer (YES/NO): YES